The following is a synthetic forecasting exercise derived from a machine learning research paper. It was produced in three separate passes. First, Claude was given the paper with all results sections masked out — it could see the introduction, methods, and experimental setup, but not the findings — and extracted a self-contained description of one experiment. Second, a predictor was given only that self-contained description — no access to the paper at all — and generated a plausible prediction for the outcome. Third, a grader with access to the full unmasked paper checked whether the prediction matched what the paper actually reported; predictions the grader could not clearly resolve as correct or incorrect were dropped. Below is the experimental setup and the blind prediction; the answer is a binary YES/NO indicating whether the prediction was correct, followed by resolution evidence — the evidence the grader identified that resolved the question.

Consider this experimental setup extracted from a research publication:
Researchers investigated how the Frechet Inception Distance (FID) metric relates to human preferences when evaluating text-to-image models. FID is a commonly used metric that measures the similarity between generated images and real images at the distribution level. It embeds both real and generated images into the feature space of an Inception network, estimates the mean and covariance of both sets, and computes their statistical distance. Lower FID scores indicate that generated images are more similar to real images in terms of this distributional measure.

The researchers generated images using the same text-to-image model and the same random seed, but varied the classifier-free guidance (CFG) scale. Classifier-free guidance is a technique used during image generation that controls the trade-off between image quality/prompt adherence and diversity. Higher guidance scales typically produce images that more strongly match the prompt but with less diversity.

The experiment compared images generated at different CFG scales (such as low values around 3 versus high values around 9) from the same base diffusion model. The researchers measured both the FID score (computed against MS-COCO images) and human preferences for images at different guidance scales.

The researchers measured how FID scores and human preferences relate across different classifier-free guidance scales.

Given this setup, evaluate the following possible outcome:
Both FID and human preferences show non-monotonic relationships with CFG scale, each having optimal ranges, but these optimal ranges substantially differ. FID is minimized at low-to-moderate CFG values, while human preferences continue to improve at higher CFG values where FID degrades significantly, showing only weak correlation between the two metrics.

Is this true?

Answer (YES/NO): NO